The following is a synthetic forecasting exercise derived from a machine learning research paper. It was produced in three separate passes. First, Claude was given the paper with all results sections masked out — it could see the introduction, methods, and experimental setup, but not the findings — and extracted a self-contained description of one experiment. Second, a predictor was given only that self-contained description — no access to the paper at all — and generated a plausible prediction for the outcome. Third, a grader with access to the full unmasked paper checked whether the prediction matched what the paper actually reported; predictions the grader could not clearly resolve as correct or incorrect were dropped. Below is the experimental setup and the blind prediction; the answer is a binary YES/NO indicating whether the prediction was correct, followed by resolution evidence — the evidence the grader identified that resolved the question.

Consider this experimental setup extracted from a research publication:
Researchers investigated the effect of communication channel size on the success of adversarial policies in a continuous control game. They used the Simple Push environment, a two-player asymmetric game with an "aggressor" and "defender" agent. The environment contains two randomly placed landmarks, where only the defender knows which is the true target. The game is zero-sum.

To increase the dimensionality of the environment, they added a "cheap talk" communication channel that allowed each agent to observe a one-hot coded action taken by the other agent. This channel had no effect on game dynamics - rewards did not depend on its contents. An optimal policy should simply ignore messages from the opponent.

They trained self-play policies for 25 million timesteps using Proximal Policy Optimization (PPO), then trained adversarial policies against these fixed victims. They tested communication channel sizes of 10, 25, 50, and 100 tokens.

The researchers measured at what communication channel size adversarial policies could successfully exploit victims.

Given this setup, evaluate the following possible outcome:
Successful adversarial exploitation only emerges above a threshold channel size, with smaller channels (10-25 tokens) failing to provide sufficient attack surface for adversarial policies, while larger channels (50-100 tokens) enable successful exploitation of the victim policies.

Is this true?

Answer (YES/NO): YES